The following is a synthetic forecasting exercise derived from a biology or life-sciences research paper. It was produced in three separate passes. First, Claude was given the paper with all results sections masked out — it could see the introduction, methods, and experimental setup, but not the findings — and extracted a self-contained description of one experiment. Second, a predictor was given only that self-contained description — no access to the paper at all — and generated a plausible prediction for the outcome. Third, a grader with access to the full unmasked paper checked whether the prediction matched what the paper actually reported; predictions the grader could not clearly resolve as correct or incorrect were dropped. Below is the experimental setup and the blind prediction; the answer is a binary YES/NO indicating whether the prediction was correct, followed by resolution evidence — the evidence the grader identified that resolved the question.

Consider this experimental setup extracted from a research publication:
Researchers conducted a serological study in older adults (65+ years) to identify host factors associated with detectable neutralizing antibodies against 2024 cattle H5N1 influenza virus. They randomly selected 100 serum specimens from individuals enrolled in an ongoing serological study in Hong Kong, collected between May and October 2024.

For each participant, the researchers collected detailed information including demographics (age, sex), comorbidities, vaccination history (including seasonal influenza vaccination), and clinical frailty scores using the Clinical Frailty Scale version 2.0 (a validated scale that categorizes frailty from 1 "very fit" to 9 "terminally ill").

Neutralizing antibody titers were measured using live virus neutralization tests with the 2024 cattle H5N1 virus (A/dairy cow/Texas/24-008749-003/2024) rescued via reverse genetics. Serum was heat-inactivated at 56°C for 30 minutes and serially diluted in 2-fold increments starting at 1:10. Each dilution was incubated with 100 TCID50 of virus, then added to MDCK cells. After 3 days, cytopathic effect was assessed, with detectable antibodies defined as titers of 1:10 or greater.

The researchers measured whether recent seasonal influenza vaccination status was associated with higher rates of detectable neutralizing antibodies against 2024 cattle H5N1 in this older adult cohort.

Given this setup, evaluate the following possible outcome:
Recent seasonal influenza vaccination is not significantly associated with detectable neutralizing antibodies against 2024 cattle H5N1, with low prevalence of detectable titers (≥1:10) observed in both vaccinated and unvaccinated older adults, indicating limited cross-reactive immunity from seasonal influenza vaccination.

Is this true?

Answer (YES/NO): YES